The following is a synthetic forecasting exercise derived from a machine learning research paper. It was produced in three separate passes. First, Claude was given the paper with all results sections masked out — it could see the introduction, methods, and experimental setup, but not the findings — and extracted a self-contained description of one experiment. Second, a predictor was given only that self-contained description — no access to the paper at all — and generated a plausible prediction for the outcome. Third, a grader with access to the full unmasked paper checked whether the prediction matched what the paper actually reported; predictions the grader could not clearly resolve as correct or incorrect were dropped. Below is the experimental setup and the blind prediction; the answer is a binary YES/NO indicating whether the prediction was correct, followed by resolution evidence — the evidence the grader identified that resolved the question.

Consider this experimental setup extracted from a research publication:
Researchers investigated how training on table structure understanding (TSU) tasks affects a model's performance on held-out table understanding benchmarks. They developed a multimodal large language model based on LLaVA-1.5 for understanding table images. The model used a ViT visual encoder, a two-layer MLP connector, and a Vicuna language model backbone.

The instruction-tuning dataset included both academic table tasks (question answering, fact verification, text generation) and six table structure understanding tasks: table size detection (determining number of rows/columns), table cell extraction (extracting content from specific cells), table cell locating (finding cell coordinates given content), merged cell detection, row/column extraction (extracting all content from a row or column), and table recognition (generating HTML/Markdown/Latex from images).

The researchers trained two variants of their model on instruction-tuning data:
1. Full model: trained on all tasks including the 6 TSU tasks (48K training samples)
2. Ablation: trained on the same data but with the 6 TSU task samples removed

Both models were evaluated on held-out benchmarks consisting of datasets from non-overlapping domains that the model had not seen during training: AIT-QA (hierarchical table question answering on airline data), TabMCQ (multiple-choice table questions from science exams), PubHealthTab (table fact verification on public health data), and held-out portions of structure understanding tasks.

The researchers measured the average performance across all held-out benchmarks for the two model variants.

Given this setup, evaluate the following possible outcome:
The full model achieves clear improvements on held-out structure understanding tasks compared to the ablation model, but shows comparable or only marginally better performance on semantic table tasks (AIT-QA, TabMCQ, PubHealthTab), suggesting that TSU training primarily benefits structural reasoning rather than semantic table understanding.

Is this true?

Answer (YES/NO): NO